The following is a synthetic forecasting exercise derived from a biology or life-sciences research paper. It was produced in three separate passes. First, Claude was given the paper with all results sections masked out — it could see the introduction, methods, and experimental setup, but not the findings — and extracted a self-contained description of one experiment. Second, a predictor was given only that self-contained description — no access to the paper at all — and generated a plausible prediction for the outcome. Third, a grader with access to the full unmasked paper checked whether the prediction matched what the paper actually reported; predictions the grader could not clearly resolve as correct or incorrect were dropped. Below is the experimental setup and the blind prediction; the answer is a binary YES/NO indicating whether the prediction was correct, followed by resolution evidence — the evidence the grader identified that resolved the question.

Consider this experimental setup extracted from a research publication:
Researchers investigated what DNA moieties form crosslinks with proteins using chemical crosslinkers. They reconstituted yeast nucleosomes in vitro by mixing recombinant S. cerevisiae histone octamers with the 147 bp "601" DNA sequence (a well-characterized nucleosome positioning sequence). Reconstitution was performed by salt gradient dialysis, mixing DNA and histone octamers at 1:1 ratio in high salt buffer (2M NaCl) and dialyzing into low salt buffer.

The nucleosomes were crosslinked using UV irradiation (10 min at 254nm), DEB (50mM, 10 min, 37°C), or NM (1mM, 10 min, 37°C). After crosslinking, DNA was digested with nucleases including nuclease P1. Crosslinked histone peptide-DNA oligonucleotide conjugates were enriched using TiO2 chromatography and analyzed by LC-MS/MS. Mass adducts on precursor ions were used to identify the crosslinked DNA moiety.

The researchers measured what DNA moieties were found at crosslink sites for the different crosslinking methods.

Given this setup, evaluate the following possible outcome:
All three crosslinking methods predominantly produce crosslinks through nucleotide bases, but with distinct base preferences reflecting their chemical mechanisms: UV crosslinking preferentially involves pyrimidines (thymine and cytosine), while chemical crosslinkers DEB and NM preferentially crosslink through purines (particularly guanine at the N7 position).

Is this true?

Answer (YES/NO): NO